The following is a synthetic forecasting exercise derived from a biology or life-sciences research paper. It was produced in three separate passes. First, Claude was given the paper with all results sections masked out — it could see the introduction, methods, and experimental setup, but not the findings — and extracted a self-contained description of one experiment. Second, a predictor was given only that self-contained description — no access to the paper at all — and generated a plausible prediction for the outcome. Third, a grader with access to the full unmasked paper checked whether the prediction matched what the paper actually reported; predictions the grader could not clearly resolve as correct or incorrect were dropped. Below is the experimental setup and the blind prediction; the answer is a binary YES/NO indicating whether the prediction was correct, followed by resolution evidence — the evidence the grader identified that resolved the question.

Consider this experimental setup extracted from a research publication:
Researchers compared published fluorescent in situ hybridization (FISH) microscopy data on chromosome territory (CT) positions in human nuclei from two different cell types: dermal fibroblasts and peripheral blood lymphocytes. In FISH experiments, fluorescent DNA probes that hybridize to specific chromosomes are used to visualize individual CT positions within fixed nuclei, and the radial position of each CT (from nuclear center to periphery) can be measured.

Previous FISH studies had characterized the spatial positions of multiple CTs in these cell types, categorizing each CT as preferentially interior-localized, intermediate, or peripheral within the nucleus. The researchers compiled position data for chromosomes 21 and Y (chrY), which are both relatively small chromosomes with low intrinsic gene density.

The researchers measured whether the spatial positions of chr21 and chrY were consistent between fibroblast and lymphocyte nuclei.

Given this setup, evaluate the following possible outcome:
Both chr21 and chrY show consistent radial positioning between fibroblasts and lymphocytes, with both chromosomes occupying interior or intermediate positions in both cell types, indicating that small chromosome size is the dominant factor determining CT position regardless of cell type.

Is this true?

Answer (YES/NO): NO